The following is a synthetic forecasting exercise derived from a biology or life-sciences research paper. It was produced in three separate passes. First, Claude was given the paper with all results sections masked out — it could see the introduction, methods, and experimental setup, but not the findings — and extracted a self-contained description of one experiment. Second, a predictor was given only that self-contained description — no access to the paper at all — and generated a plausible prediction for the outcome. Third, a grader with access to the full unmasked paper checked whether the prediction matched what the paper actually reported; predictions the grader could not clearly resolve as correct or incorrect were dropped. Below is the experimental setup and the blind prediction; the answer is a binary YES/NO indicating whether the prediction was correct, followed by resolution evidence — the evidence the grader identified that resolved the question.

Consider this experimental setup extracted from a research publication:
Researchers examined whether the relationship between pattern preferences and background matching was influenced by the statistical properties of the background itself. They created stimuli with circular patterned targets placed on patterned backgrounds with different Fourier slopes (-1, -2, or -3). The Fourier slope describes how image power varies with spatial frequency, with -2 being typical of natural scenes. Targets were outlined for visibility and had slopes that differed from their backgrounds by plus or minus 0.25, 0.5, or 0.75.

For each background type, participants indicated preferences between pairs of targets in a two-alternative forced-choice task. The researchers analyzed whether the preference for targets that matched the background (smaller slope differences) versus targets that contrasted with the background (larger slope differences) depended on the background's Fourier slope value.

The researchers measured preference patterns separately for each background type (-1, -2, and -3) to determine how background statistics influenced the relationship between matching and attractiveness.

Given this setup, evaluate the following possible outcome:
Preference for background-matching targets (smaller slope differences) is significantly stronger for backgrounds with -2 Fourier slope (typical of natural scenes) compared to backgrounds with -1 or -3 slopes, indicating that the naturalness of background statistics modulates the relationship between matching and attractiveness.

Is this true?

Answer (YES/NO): NO